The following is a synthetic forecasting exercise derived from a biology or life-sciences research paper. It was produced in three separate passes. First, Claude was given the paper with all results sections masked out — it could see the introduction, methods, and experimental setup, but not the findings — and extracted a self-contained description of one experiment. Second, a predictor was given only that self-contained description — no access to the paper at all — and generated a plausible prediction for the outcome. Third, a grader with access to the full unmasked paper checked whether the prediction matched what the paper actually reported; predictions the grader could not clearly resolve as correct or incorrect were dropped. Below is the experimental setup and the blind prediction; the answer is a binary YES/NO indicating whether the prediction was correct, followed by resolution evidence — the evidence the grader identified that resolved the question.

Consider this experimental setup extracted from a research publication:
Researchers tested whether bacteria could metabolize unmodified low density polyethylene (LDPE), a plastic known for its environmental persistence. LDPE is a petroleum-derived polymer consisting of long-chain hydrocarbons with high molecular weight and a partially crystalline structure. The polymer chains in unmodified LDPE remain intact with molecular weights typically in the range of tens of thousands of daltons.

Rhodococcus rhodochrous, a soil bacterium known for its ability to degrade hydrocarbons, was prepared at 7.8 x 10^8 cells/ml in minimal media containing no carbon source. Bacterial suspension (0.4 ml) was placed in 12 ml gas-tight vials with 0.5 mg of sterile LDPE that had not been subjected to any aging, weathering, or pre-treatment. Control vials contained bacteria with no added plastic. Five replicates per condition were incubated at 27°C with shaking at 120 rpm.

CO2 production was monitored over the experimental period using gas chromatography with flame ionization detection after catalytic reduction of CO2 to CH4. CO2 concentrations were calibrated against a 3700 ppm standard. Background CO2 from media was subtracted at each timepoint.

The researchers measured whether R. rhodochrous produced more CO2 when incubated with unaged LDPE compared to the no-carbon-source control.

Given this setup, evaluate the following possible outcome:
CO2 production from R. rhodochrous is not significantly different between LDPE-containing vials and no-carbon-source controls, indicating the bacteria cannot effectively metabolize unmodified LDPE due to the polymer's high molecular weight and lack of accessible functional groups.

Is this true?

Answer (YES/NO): YES